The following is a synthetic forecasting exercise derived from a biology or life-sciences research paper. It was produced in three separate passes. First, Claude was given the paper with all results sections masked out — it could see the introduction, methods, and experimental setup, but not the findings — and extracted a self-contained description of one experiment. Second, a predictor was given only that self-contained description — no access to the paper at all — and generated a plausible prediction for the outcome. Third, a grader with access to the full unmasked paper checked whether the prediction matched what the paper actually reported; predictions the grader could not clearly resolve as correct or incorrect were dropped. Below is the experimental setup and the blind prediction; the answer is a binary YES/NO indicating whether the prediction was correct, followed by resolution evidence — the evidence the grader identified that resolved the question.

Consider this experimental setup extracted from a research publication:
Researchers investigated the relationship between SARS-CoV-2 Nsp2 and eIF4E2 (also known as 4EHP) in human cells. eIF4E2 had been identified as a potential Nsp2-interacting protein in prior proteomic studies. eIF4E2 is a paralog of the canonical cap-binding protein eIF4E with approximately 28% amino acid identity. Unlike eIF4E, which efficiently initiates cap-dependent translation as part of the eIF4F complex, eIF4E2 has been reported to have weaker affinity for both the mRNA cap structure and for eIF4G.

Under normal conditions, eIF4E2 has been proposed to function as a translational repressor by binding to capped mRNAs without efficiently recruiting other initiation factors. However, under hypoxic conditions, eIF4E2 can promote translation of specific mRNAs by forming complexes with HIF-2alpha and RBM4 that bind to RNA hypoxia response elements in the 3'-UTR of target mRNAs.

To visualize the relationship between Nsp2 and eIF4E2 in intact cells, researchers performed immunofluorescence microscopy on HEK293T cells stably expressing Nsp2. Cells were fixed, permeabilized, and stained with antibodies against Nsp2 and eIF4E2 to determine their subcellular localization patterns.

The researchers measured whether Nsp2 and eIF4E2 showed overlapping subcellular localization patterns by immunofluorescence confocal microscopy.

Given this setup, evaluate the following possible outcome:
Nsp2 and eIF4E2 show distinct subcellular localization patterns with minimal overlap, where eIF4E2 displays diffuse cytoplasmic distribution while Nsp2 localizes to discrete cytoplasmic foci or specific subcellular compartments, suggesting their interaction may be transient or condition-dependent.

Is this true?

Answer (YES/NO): NO